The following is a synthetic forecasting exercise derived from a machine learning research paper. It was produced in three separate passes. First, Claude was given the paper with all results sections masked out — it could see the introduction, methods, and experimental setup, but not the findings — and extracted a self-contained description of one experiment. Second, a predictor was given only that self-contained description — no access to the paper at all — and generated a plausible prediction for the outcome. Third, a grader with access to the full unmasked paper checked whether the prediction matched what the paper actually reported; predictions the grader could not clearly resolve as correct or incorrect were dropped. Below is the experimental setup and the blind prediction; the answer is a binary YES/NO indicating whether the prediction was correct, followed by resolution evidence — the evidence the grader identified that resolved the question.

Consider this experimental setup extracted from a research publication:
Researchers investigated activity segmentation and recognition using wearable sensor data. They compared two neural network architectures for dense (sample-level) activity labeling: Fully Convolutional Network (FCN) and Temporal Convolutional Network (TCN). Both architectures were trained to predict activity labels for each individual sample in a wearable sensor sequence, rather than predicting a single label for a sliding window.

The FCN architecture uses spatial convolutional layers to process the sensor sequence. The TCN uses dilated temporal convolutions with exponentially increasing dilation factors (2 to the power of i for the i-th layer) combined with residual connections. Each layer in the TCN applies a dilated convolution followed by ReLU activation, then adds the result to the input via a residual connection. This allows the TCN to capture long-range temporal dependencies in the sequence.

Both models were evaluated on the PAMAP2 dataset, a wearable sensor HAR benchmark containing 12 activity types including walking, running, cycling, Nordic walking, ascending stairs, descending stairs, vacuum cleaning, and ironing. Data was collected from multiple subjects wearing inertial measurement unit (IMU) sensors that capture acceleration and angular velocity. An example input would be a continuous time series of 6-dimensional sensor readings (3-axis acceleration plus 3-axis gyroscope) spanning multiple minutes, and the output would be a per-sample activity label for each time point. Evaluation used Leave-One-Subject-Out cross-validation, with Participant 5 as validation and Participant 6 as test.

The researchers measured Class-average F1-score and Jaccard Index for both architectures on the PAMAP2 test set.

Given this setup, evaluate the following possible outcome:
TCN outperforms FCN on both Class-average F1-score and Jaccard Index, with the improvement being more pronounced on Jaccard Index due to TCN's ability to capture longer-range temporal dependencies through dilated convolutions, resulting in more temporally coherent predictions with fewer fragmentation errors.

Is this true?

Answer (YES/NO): YES